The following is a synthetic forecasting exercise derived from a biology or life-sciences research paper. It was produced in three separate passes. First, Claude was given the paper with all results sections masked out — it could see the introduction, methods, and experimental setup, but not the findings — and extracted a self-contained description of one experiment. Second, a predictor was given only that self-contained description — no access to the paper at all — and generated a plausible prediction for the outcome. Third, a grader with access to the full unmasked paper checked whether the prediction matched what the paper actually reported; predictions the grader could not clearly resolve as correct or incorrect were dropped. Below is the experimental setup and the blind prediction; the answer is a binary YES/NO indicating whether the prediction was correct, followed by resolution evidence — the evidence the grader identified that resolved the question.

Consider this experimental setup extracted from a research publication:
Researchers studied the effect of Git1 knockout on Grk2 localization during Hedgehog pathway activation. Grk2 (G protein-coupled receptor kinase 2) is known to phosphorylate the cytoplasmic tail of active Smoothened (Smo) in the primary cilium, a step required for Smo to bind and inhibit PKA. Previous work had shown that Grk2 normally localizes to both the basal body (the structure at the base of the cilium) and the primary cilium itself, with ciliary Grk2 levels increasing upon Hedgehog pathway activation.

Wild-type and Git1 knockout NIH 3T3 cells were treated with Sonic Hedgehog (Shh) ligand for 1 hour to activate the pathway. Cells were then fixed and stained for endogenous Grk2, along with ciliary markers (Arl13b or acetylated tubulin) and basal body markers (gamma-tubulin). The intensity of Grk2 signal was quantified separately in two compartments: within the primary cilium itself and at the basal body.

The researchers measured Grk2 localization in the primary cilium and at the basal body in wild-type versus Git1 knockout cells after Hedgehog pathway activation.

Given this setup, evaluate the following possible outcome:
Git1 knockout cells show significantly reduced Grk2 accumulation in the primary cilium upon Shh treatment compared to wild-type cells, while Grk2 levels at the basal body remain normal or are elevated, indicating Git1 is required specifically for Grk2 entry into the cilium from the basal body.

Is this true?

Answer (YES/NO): YES